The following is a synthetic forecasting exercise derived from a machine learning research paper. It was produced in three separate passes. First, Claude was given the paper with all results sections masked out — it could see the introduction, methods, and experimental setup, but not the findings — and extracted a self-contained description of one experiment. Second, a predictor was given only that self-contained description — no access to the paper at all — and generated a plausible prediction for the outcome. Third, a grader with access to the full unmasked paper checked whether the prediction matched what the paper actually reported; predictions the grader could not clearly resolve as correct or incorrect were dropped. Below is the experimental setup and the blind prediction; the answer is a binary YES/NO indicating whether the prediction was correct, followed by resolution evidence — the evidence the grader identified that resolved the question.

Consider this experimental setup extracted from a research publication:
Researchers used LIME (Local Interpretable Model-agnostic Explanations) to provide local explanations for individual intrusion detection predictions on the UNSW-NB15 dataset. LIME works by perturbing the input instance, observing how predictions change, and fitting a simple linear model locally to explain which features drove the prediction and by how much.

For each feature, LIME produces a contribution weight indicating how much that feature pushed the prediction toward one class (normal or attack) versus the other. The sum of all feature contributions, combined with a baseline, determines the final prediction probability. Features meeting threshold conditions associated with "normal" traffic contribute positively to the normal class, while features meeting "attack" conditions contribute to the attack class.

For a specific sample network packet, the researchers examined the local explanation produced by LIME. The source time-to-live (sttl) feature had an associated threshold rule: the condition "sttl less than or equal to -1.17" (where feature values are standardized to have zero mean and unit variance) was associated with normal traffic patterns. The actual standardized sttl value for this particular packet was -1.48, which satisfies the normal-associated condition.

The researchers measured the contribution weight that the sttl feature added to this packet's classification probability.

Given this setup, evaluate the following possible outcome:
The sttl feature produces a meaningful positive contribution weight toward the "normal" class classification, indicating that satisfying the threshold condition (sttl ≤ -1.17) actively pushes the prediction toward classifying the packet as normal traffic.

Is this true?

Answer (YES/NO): YES